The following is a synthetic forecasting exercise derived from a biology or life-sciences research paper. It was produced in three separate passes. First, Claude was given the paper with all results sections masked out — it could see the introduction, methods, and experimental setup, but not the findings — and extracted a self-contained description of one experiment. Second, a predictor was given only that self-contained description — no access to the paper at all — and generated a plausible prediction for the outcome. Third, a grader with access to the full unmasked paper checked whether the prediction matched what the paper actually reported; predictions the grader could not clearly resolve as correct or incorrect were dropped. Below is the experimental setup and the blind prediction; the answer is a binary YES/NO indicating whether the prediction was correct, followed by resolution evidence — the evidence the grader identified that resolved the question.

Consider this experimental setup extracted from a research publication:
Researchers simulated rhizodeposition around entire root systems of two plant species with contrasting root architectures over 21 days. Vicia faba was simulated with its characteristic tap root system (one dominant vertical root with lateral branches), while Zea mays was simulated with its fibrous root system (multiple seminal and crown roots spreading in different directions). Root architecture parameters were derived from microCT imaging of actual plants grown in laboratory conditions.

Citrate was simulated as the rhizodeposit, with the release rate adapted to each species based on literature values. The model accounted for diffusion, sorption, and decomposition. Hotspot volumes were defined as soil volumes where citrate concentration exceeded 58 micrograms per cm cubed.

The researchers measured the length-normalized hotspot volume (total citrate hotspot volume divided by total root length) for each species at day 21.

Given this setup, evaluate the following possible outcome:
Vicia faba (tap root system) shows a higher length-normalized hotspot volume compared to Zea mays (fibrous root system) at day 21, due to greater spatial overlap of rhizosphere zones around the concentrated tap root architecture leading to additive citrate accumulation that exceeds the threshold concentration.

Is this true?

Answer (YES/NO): YES